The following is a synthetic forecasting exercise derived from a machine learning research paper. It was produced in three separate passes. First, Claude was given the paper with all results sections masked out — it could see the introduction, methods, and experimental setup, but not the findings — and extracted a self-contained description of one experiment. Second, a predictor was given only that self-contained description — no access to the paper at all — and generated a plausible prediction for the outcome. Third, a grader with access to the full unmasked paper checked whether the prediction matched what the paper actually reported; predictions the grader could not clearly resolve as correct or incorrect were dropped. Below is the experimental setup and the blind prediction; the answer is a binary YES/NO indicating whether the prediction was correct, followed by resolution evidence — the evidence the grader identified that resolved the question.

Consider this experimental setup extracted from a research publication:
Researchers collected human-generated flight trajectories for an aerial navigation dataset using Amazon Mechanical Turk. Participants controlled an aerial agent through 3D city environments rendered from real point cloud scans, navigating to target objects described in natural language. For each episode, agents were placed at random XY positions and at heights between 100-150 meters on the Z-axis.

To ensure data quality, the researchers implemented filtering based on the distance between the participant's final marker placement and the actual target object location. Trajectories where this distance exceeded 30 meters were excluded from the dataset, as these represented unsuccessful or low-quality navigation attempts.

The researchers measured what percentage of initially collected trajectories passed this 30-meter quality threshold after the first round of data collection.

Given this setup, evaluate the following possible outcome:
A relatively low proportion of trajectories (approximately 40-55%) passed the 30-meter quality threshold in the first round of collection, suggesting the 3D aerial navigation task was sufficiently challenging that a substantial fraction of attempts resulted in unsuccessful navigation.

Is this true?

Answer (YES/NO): NO